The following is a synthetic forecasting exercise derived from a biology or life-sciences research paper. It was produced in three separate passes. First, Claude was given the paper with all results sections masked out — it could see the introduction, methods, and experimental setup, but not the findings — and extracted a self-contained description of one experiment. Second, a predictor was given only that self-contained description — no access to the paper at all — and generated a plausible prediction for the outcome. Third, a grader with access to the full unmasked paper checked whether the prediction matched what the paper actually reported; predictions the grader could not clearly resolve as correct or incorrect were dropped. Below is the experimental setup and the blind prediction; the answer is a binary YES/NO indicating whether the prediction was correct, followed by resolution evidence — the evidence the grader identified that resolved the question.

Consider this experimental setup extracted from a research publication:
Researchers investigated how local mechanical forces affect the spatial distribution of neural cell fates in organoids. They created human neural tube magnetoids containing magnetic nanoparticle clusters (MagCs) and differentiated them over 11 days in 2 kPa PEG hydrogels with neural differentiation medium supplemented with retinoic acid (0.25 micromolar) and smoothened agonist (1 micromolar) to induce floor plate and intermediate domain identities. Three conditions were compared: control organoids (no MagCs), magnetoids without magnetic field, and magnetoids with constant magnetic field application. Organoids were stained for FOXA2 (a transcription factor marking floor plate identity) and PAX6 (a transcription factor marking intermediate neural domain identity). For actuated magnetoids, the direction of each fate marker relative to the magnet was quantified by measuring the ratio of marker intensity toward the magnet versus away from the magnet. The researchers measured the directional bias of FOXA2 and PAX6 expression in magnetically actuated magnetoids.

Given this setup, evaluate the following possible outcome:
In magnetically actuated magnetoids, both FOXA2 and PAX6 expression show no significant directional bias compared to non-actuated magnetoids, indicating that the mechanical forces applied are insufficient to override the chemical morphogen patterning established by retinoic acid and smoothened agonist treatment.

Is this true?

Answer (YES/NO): NO